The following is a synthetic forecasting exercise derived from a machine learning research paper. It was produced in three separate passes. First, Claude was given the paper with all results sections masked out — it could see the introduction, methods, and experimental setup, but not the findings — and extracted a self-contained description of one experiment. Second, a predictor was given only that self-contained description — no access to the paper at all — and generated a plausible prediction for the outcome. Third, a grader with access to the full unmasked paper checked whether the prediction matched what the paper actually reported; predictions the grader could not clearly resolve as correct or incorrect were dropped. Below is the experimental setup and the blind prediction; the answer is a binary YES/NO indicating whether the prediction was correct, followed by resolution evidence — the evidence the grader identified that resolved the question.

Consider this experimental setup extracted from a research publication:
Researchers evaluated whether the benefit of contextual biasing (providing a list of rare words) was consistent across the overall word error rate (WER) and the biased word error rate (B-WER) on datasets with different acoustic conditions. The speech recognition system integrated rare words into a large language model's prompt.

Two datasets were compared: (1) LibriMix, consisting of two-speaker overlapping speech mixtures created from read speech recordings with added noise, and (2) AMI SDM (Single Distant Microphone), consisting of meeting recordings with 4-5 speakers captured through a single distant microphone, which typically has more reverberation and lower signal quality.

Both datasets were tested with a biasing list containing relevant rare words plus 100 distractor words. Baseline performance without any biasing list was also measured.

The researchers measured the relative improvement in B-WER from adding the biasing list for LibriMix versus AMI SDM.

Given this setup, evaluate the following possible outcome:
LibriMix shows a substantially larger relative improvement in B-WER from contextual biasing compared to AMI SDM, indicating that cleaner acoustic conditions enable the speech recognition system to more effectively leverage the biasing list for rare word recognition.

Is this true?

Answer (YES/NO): YES